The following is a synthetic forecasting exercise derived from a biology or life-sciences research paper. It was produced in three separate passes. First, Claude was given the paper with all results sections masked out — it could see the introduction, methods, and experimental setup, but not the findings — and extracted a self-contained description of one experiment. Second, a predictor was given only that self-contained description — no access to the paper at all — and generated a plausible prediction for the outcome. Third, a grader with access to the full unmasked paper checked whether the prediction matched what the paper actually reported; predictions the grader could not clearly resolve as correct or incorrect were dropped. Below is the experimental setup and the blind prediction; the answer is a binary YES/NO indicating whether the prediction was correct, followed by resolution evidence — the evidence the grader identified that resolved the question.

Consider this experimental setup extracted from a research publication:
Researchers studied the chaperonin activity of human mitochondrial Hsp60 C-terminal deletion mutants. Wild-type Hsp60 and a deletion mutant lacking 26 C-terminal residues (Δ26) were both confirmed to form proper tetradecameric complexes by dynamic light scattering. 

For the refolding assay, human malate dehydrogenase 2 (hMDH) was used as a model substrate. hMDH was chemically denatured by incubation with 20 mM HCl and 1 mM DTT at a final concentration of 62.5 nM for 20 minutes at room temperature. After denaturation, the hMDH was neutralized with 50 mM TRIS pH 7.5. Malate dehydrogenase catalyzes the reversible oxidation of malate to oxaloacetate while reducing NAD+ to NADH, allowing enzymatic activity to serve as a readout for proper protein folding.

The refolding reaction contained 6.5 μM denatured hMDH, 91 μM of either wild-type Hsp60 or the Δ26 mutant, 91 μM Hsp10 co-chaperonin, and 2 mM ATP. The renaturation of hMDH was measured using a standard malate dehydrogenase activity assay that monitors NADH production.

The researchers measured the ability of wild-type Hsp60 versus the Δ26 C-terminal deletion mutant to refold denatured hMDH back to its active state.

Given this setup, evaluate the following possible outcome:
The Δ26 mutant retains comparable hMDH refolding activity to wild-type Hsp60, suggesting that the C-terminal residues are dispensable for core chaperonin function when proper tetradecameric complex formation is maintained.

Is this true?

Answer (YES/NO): NO